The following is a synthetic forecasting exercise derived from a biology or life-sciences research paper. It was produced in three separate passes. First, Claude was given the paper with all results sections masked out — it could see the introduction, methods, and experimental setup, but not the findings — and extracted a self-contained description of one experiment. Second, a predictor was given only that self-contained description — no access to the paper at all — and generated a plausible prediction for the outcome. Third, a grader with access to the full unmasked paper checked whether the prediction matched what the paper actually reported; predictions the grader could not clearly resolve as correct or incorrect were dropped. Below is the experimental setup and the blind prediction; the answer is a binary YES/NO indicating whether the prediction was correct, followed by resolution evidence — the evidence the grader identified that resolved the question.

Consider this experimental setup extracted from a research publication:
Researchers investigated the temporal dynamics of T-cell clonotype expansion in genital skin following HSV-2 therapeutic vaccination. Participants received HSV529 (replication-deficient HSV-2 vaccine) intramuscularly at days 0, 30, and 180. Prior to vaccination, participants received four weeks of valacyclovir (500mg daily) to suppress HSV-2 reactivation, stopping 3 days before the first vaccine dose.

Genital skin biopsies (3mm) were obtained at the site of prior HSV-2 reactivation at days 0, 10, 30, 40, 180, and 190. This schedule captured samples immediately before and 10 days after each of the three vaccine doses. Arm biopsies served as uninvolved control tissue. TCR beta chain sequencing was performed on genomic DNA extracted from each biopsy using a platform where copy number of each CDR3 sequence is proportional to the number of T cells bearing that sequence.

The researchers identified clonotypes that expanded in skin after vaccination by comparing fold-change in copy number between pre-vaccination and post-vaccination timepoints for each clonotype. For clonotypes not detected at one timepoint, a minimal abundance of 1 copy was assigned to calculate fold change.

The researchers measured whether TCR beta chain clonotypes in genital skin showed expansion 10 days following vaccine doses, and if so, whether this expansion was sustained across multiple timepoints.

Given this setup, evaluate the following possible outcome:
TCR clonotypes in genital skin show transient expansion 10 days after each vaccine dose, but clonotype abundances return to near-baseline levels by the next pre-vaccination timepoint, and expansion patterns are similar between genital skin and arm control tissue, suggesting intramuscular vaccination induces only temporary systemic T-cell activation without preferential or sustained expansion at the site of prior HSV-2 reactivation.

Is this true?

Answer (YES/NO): NO